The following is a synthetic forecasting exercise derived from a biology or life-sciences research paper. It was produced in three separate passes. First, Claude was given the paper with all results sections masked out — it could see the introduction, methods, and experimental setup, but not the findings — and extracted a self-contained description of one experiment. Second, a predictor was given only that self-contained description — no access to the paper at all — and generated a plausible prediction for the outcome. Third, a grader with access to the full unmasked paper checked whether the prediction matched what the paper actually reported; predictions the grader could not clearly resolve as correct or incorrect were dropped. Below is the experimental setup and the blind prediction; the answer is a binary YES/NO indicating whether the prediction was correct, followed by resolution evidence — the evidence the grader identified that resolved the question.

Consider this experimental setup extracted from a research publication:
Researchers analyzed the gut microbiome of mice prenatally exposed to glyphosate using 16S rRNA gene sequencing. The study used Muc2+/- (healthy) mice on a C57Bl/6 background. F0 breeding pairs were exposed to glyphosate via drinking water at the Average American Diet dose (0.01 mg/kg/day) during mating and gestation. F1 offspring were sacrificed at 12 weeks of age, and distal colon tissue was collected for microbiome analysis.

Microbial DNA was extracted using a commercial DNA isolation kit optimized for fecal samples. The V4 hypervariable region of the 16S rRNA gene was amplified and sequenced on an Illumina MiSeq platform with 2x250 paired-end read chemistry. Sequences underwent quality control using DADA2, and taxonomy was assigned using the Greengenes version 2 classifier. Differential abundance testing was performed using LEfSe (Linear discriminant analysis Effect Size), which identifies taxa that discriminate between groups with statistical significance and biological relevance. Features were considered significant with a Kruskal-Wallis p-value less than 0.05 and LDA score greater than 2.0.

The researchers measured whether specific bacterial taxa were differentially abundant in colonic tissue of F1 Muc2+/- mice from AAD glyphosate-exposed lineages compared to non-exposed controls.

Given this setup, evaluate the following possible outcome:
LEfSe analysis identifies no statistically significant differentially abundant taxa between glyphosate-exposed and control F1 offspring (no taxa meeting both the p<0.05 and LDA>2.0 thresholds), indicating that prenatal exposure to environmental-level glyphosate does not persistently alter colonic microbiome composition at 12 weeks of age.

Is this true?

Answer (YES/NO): NO